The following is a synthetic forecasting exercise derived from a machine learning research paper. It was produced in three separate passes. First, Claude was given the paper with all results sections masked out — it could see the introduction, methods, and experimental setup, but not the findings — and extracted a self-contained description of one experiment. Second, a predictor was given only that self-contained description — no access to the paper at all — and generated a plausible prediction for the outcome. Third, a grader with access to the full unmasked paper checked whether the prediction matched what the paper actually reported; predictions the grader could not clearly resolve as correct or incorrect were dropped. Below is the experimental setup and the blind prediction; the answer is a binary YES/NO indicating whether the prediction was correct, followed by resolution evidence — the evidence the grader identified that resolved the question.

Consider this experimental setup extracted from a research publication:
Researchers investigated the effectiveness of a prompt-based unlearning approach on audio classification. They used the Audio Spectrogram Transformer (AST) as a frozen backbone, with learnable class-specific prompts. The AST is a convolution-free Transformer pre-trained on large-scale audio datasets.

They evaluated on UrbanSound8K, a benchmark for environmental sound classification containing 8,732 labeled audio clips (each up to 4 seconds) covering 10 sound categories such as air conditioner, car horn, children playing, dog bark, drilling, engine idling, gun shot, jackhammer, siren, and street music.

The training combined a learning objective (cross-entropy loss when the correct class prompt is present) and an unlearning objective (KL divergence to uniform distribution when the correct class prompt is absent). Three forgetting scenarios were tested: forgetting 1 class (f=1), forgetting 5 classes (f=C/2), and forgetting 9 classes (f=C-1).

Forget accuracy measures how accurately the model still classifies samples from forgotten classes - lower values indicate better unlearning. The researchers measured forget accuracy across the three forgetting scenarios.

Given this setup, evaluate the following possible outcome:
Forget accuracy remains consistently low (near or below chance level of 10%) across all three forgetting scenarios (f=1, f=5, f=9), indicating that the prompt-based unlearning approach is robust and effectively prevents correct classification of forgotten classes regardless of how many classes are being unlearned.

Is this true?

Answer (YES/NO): NO